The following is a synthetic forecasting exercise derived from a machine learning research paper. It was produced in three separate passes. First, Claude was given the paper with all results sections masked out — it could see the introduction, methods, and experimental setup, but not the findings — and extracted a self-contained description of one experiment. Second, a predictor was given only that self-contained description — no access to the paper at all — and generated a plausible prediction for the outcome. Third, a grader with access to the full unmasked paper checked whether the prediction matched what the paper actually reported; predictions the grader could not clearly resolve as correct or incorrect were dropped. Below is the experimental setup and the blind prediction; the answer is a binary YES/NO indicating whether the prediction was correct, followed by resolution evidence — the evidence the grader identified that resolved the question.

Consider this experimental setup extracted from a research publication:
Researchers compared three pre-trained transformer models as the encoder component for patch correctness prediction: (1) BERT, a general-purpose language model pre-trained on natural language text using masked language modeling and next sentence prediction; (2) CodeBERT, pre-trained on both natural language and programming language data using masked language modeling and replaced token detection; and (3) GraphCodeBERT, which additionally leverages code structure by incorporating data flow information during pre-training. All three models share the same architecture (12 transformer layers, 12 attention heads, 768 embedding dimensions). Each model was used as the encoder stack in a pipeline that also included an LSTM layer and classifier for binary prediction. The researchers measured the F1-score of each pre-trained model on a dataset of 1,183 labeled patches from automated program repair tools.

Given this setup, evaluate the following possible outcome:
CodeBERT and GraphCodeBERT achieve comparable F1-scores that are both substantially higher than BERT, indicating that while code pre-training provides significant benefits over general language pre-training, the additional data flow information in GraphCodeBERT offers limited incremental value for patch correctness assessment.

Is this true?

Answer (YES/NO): YES